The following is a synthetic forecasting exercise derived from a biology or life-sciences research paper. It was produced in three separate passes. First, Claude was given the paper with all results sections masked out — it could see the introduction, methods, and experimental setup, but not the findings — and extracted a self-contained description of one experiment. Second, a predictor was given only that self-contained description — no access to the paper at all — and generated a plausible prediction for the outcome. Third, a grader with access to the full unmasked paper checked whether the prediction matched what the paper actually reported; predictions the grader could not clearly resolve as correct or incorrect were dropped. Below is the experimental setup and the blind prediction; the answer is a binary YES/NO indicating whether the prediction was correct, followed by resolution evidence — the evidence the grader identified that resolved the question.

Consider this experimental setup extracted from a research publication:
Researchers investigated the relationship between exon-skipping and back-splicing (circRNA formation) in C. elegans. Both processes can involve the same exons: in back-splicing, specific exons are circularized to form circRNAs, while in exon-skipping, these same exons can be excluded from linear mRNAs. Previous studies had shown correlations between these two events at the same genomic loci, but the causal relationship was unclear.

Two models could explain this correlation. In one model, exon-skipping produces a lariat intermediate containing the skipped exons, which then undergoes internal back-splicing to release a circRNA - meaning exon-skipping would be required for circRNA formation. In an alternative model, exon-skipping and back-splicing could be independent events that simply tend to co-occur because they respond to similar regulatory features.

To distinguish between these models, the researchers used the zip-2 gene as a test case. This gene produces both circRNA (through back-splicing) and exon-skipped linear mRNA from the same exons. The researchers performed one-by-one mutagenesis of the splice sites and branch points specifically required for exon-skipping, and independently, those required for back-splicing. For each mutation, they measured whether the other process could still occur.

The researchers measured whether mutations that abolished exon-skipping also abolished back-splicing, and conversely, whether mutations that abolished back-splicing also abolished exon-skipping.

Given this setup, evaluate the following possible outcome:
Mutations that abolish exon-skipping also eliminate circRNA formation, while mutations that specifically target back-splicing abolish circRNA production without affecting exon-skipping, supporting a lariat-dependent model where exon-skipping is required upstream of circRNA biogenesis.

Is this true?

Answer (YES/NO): NO